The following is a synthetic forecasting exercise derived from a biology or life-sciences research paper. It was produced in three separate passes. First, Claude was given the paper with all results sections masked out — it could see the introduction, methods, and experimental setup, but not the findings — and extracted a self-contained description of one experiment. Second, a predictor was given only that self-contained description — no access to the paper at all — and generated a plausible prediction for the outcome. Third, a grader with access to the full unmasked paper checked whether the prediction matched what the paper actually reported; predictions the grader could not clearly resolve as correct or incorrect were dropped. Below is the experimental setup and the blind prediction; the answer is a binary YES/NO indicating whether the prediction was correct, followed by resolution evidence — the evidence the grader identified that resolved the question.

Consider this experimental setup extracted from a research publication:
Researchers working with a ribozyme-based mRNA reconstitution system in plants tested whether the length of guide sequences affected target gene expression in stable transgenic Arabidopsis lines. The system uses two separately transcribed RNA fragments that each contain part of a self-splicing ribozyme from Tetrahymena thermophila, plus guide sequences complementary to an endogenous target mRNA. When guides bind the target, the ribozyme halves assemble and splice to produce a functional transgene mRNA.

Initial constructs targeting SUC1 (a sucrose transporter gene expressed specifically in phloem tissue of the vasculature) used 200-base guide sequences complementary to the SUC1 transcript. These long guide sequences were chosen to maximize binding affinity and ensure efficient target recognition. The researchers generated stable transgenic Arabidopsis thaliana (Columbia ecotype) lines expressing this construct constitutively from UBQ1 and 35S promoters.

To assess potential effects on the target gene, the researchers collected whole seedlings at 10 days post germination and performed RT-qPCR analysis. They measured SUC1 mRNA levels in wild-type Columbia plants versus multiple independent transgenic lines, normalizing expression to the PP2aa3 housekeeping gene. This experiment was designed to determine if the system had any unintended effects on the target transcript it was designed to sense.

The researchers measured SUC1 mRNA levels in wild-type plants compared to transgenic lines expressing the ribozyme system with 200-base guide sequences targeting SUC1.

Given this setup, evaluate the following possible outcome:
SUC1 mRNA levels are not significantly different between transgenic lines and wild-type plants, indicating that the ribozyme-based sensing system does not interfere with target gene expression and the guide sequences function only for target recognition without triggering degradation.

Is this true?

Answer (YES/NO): NO